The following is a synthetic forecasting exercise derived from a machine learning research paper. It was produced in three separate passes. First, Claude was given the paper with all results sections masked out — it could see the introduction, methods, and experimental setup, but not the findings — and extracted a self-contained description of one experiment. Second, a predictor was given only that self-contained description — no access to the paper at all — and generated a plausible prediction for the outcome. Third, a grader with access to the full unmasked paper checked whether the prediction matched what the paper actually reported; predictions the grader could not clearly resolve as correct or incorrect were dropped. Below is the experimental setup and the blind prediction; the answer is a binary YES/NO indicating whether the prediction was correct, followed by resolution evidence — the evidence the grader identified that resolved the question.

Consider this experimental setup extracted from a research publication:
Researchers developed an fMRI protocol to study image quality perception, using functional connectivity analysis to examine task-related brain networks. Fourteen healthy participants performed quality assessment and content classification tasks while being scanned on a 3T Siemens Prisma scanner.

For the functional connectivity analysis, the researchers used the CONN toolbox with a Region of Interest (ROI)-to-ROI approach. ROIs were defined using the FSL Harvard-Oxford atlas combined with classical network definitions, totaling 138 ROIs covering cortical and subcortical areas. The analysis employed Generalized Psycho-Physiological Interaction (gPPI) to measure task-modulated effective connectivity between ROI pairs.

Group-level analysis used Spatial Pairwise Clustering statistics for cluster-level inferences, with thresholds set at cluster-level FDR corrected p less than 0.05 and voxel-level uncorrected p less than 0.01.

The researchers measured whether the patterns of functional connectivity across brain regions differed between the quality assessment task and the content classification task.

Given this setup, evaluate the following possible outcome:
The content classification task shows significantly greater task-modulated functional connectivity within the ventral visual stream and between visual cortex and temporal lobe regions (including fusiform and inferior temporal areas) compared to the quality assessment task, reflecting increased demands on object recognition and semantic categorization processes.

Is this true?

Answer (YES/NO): NO